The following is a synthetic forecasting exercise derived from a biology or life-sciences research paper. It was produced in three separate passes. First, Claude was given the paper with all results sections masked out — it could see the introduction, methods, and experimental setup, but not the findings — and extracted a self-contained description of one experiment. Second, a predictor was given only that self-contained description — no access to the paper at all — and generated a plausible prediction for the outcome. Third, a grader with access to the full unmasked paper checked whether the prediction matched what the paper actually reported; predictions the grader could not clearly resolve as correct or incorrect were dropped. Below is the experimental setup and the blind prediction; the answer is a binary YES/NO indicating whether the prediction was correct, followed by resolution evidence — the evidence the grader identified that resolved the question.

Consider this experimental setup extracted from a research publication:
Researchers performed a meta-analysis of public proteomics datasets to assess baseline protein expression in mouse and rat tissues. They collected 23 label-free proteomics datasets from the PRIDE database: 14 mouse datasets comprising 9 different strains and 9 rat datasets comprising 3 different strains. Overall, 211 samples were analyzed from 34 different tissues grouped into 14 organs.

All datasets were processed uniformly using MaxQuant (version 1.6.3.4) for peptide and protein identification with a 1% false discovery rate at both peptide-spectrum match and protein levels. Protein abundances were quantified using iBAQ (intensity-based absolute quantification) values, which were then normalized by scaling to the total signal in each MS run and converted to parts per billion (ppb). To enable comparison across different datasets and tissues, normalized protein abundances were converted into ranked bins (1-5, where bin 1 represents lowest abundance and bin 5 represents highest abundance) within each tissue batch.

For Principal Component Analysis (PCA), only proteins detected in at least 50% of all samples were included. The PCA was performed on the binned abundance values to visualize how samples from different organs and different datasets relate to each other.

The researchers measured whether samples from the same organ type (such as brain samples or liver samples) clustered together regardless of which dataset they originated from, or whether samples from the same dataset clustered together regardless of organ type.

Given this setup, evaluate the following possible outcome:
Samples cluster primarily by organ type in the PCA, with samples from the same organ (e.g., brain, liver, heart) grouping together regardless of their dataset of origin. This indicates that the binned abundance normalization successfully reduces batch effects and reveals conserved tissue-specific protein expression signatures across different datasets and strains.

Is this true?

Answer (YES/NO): NO